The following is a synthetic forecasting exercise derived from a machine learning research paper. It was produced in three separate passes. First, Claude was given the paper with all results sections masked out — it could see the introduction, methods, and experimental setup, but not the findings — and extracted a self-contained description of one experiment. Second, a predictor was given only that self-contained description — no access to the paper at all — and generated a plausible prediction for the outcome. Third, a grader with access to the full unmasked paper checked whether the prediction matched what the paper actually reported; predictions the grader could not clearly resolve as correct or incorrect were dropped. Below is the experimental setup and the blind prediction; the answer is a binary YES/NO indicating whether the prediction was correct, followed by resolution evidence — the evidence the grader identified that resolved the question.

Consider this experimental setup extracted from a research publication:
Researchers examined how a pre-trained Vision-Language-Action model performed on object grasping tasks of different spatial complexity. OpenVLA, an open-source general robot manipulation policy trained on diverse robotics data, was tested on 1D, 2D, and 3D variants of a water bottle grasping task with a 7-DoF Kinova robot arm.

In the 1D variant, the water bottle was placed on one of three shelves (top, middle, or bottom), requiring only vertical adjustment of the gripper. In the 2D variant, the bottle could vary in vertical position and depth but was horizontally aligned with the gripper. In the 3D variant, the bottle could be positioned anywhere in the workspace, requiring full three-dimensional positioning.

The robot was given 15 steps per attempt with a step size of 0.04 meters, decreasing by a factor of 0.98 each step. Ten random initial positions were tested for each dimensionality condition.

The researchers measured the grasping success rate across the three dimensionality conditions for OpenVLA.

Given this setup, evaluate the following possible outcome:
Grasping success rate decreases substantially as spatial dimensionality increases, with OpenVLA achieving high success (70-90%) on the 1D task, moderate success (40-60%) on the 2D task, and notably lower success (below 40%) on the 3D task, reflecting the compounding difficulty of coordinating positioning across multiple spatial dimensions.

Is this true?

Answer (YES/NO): NO